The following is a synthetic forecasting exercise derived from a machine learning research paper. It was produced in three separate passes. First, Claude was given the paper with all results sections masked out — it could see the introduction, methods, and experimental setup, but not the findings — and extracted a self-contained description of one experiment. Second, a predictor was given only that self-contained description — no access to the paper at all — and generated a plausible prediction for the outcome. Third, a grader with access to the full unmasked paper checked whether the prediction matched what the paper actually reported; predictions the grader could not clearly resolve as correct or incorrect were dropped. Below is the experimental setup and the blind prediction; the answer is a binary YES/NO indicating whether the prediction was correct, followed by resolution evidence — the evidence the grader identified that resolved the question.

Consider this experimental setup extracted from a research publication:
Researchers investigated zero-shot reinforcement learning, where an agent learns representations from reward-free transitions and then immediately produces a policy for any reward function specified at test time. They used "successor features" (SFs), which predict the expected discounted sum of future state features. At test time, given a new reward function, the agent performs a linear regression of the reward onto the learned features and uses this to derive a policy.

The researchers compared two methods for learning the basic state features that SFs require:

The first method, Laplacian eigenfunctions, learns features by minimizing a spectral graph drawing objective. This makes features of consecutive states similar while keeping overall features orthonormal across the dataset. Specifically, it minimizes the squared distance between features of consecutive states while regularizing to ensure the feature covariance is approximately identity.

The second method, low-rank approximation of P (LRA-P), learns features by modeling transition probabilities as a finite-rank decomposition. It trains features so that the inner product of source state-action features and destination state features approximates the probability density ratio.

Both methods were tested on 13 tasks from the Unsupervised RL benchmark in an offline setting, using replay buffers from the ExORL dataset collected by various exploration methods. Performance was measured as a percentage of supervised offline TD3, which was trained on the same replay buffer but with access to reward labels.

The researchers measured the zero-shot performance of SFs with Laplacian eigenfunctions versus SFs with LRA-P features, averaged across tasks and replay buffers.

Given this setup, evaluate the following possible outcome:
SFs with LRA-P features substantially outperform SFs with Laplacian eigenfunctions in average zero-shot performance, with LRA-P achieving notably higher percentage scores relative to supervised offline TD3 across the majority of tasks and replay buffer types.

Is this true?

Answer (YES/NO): NO